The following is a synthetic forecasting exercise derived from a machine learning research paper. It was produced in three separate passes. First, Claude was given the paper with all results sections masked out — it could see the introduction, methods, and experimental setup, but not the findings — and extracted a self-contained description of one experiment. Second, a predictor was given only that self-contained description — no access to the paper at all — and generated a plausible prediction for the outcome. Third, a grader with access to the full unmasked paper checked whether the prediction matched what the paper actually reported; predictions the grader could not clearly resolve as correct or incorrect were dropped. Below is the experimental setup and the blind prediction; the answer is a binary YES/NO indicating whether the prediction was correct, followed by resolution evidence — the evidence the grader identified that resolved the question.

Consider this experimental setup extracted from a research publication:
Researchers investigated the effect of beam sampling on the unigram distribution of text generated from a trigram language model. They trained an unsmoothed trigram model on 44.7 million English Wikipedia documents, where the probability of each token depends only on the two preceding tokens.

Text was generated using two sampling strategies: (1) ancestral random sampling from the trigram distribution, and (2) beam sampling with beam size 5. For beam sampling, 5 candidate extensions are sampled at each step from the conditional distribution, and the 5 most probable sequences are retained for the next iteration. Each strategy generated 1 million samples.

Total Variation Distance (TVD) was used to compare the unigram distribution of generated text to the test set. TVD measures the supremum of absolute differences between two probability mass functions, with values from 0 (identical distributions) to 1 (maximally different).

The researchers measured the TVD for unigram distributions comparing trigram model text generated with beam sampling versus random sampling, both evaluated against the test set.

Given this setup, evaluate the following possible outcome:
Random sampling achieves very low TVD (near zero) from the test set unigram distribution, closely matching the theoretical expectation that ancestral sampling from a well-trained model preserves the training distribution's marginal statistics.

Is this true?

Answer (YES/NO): YES